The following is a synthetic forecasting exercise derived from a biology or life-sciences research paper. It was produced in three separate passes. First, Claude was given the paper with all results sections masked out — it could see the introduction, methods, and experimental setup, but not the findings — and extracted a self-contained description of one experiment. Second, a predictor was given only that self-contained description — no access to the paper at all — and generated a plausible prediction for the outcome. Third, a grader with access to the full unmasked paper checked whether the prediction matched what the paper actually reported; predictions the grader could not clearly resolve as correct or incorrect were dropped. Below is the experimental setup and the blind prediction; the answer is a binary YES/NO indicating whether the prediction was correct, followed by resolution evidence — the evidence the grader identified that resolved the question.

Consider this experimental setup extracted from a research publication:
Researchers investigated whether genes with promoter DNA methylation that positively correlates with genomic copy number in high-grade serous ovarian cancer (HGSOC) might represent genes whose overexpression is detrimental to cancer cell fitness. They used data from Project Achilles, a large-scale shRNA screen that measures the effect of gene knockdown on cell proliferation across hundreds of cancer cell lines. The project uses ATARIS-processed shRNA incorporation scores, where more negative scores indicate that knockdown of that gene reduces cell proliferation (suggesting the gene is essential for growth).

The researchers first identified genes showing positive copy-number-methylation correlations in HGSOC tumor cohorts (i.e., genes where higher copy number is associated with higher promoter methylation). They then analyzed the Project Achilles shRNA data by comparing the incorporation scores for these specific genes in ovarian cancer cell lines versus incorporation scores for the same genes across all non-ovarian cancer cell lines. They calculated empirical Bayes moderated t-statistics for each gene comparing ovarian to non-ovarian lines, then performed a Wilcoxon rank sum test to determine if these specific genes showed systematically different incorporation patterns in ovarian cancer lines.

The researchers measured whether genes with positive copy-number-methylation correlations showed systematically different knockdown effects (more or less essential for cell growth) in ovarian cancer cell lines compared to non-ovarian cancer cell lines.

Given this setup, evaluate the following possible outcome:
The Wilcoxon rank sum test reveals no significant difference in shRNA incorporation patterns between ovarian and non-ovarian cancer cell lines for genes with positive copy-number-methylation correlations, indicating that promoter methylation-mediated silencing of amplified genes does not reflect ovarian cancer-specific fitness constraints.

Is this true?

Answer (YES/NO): NO